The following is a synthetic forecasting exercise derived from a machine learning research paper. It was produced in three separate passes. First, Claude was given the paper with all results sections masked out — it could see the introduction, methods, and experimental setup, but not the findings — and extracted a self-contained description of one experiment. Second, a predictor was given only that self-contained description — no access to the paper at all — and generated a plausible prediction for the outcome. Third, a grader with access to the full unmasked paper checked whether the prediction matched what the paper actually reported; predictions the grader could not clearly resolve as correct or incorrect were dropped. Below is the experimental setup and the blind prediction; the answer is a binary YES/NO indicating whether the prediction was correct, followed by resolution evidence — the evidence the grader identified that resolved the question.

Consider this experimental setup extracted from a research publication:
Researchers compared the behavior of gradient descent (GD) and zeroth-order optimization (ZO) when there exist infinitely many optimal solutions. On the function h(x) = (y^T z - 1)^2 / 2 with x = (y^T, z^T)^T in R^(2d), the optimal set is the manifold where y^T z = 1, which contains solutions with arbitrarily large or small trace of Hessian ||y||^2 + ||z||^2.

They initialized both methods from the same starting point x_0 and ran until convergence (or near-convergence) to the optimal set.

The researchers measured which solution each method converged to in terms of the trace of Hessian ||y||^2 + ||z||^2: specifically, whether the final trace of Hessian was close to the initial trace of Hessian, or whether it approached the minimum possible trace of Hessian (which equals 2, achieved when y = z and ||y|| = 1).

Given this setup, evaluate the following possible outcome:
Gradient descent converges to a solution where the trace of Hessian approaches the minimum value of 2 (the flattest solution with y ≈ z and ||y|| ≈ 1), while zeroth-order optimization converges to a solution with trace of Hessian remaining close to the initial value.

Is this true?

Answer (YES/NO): NO